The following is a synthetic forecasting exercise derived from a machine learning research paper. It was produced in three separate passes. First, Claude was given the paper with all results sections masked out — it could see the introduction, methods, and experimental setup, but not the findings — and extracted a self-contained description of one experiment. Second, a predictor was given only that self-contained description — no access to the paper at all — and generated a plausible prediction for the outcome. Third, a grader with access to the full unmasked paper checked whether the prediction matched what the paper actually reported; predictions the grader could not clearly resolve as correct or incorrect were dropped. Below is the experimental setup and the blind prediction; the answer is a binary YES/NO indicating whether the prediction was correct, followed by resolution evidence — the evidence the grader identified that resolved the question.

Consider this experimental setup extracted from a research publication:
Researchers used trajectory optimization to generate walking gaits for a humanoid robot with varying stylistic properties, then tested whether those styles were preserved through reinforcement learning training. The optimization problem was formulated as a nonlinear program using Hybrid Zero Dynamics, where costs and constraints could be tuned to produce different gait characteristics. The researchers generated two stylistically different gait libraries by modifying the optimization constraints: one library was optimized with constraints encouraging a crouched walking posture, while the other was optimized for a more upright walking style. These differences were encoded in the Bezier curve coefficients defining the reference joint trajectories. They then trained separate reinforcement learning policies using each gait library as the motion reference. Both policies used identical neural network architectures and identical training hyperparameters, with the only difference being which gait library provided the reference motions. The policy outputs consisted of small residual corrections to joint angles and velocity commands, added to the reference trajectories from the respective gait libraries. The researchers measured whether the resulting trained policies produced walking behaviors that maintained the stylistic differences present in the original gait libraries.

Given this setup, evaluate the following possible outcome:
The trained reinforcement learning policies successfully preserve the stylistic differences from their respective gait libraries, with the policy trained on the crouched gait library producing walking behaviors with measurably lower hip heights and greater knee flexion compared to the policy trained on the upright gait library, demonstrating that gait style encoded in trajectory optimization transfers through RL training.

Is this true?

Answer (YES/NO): NO